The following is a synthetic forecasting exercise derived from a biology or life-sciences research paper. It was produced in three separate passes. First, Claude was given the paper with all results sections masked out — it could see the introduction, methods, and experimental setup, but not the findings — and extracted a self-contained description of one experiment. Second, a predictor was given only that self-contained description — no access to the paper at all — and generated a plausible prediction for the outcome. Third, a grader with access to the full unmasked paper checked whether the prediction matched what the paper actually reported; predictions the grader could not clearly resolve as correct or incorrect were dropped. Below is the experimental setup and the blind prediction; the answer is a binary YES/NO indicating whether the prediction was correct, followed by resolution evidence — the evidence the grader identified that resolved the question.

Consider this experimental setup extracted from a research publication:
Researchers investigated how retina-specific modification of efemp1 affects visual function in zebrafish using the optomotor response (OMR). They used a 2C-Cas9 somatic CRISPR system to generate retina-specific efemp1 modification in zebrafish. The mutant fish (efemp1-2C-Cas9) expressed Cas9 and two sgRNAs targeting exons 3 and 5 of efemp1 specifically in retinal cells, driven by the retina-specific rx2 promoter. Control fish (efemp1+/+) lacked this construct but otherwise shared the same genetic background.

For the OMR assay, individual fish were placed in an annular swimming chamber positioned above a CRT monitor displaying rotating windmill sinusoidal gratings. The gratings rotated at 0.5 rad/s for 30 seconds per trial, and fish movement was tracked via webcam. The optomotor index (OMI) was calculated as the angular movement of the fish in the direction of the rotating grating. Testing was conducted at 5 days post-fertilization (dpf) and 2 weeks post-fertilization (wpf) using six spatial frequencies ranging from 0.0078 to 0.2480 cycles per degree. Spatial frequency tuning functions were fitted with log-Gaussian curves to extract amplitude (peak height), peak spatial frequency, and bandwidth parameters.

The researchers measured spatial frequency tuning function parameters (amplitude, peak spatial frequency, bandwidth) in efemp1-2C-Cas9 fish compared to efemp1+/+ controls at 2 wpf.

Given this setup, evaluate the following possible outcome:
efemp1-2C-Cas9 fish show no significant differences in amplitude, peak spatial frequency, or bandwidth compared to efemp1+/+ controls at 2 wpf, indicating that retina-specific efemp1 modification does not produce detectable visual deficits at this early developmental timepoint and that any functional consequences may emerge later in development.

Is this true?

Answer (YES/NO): NO